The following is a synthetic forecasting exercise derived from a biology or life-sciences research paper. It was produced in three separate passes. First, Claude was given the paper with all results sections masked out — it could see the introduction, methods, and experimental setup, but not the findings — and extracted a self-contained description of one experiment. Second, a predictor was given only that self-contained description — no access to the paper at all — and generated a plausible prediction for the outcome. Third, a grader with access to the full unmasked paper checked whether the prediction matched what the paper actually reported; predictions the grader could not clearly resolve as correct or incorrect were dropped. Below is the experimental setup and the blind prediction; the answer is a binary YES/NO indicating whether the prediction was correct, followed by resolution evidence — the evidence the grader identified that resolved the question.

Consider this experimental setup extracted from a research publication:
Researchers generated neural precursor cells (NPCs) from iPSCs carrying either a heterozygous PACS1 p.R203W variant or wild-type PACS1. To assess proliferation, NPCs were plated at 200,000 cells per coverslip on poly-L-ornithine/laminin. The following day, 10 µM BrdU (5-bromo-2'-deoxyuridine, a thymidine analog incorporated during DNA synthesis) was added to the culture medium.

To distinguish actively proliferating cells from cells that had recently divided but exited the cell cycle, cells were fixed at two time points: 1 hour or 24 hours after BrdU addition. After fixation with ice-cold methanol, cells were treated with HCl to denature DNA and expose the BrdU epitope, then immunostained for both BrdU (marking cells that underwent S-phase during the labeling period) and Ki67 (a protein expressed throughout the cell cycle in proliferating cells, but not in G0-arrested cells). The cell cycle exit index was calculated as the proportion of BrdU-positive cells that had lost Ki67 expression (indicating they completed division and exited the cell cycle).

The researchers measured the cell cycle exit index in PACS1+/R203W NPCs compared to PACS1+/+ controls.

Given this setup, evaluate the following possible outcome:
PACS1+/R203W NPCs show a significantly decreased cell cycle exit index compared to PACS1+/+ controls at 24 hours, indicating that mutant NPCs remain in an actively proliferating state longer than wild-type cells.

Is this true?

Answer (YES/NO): NO